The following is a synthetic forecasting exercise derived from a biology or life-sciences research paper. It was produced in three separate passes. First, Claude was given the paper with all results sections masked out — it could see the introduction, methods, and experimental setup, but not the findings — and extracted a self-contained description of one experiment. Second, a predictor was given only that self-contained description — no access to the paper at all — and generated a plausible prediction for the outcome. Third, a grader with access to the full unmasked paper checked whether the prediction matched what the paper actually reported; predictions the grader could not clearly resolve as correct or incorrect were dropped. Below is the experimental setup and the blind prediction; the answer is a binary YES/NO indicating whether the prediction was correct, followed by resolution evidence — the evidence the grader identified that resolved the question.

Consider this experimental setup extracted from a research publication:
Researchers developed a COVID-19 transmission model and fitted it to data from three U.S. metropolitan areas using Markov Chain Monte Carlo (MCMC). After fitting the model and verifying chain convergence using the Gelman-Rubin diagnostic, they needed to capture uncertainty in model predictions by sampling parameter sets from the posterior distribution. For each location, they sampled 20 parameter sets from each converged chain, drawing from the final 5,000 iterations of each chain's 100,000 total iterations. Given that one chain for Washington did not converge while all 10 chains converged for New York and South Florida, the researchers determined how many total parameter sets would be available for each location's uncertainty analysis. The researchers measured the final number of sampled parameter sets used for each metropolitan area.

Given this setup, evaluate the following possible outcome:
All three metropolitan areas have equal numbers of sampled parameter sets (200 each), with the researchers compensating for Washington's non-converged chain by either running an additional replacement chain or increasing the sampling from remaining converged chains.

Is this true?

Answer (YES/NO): NO